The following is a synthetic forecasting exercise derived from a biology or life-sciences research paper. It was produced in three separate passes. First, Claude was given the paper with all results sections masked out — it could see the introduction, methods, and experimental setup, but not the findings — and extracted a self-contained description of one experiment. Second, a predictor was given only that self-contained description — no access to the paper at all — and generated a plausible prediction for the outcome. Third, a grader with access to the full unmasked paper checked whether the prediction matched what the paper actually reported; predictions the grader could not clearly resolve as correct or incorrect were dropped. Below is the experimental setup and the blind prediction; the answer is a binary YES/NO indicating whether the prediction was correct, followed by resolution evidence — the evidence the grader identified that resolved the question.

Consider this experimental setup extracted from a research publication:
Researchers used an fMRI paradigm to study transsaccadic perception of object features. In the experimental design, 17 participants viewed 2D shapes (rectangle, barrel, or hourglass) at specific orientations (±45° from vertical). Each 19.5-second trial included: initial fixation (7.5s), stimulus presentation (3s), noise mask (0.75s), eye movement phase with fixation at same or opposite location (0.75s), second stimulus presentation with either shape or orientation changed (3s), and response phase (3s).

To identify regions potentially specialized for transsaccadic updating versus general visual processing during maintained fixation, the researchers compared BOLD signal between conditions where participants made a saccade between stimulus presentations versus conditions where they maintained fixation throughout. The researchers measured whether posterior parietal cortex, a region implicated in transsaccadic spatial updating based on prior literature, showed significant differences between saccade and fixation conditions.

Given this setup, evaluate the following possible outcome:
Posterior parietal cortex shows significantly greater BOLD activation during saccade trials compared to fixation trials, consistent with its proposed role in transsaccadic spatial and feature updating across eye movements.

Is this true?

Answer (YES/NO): YES